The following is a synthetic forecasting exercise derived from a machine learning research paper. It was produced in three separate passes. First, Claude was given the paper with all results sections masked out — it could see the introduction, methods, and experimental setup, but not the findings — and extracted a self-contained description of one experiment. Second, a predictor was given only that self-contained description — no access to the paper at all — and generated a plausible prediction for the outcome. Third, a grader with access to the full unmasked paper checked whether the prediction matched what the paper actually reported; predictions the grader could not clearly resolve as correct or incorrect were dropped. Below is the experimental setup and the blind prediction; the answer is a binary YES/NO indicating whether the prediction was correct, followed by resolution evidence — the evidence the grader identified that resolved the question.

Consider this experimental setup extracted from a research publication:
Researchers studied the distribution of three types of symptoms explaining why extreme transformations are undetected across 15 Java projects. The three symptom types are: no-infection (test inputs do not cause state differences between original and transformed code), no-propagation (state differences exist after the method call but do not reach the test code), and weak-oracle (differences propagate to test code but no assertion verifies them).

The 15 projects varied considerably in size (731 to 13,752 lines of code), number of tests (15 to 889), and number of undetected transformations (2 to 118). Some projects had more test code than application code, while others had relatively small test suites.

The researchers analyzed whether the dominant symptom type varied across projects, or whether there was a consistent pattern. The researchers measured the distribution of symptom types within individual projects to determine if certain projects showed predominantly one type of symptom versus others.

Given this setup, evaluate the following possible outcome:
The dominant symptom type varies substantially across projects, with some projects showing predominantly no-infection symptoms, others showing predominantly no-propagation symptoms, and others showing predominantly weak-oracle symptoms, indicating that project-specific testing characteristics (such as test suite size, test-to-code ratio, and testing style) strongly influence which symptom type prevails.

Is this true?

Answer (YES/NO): NO